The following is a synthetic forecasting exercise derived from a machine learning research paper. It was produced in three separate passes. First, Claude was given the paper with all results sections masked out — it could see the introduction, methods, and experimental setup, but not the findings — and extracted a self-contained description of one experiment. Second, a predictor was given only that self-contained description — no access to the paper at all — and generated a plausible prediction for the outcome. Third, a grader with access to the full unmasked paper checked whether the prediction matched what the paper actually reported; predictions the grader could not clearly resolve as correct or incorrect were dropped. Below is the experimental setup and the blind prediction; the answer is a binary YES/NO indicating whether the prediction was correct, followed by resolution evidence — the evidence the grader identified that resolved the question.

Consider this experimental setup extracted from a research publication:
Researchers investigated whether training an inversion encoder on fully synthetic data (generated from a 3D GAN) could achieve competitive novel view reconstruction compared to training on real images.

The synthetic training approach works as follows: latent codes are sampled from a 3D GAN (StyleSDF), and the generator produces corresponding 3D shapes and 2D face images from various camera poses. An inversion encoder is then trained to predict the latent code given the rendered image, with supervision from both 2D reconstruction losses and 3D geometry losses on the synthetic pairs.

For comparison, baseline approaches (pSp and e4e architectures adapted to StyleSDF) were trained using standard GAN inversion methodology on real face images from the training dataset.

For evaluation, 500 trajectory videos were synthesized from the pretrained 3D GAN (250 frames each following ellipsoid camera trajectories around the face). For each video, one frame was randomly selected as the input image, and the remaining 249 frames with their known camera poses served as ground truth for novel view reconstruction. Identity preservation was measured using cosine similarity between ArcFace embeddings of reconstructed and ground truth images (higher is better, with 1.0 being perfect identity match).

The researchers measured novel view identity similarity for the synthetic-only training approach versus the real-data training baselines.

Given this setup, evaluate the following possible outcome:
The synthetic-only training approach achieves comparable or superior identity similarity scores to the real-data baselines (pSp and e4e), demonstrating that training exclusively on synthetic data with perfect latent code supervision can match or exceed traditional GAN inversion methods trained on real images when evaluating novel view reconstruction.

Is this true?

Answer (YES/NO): YES